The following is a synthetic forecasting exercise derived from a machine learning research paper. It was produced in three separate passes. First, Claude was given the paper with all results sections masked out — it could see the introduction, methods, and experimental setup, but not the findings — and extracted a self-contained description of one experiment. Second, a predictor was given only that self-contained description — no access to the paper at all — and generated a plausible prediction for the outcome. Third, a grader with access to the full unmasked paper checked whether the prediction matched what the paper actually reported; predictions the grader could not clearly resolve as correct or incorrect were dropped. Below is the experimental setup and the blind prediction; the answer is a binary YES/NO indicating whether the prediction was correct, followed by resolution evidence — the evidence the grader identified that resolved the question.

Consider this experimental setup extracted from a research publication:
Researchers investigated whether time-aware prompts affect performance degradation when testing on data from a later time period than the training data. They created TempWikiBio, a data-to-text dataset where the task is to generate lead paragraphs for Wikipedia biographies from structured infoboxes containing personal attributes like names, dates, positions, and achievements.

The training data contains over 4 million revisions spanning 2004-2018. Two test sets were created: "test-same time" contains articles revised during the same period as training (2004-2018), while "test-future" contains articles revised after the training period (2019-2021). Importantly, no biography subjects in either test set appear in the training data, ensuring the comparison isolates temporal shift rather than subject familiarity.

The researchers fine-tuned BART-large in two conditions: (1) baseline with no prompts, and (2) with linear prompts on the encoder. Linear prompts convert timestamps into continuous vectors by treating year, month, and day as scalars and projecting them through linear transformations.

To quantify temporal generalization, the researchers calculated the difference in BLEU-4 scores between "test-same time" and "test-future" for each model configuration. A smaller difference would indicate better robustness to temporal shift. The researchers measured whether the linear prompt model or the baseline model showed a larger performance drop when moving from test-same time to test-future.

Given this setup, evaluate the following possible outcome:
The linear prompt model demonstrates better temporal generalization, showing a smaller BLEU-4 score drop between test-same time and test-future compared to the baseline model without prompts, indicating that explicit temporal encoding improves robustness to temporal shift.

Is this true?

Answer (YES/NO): NO